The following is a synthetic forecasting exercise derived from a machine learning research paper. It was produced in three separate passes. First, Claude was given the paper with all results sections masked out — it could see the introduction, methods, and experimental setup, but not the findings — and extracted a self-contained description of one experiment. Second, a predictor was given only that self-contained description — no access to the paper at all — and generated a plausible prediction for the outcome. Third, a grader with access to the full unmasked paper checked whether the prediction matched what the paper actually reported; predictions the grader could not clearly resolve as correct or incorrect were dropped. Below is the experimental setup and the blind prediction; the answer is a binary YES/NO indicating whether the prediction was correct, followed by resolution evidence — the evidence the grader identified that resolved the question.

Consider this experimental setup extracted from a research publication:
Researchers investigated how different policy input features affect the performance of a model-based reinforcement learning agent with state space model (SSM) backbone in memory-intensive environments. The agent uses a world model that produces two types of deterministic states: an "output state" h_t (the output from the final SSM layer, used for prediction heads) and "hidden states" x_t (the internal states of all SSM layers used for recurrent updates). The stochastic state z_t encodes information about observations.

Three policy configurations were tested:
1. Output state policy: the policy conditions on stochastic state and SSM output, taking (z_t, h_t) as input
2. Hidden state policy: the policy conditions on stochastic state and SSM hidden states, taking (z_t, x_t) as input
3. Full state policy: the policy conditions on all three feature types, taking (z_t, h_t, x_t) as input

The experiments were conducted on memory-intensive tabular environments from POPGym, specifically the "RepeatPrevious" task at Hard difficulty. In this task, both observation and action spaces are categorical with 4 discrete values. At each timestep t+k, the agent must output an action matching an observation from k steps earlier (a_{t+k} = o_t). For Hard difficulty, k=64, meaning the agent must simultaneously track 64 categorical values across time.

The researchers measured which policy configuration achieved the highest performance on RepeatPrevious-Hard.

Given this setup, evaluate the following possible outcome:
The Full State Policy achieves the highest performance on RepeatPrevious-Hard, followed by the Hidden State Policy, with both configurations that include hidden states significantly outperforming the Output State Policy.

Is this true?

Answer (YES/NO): NO